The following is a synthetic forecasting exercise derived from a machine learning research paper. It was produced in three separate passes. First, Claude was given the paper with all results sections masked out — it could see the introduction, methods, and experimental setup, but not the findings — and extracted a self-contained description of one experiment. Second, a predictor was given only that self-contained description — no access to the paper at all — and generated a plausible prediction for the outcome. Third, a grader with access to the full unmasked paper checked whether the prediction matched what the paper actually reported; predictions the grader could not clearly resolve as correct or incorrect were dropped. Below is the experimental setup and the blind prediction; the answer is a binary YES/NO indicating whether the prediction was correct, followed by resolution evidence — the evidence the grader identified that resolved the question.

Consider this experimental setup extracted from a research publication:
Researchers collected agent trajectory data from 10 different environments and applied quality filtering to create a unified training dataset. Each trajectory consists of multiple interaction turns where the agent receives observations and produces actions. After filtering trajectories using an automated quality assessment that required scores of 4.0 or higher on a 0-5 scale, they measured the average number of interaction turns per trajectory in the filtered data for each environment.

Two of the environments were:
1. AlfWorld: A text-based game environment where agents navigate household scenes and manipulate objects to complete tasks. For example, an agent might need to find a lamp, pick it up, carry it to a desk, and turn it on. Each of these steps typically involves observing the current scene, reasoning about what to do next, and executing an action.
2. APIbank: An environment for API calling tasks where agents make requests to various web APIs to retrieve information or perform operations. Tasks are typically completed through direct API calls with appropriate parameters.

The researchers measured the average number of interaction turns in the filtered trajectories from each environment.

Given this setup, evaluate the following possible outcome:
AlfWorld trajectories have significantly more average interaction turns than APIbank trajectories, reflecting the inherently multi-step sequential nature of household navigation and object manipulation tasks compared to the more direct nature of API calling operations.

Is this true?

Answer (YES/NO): YES